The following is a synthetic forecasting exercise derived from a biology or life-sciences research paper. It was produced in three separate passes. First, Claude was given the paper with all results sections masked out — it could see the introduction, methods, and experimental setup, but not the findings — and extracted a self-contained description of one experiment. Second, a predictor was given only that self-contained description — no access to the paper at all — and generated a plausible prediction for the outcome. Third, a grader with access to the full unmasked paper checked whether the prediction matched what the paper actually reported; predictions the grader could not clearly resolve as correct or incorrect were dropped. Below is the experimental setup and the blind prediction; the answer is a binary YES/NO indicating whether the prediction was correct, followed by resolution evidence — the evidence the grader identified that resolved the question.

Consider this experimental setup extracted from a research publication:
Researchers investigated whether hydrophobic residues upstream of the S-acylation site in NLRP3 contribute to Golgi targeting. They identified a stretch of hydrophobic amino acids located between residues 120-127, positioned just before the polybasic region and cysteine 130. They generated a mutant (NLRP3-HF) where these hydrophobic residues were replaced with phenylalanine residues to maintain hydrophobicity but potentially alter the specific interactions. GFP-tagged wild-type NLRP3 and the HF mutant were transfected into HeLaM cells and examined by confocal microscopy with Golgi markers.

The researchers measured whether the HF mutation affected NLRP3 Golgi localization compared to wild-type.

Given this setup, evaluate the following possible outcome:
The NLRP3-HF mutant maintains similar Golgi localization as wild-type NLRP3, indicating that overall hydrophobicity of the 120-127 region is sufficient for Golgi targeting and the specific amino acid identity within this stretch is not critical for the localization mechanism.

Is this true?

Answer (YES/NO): NO